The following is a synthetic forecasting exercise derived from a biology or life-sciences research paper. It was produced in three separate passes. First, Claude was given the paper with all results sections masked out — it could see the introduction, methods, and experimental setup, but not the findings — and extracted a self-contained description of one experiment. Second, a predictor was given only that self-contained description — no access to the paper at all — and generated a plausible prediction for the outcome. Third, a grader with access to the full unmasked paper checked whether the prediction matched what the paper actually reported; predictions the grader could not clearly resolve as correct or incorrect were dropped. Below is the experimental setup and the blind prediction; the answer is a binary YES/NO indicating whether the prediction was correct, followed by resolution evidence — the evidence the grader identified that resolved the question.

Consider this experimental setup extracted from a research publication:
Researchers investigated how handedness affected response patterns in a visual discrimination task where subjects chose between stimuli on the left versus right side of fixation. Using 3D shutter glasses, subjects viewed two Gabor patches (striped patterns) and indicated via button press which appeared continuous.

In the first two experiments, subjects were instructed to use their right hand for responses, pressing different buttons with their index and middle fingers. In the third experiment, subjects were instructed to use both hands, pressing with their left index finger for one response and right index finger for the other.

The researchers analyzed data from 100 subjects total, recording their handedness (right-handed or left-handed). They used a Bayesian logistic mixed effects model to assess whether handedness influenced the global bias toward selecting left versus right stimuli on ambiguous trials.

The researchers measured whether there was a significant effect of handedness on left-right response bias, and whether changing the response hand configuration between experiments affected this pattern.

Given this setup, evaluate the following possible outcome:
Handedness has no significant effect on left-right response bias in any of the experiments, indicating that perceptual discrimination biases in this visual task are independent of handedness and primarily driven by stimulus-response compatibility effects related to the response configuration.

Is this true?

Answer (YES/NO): NO